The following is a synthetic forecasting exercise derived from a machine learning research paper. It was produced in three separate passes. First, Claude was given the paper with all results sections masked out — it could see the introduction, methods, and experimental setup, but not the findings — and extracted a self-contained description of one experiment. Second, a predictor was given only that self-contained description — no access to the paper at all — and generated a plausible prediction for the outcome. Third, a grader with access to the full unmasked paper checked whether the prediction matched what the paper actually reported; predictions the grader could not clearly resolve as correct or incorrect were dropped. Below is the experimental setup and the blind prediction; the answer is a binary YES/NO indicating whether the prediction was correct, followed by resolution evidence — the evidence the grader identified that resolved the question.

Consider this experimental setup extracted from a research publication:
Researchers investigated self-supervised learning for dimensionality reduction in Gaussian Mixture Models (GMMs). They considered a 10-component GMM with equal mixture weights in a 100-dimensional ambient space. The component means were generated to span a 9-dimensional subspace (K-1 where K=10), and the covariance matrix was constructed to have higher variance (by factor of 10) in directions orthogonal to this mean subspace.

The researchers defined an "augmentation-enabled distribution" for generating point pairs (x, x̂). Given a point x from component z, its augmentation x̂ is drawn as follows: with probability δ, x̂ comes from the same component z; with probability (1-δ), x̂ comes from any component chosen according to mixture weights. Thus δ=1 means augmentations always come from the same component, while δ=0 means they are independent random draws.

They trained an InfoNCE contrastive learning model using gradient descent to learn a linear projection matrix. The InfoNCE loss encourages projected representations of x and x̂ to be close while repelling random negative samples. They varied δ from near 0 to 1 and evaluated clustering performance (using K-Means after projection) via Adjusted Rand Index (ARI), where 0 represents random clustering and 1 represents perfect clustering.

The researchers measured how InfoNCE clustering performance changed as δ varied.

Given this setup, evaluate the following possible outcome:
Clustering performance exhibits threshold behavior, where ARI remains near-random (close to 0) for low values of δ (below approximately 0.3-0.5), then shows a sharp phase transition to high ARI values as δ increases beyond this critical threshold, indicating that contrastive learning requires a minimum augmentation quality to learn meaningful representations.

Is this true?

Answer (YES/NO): NO